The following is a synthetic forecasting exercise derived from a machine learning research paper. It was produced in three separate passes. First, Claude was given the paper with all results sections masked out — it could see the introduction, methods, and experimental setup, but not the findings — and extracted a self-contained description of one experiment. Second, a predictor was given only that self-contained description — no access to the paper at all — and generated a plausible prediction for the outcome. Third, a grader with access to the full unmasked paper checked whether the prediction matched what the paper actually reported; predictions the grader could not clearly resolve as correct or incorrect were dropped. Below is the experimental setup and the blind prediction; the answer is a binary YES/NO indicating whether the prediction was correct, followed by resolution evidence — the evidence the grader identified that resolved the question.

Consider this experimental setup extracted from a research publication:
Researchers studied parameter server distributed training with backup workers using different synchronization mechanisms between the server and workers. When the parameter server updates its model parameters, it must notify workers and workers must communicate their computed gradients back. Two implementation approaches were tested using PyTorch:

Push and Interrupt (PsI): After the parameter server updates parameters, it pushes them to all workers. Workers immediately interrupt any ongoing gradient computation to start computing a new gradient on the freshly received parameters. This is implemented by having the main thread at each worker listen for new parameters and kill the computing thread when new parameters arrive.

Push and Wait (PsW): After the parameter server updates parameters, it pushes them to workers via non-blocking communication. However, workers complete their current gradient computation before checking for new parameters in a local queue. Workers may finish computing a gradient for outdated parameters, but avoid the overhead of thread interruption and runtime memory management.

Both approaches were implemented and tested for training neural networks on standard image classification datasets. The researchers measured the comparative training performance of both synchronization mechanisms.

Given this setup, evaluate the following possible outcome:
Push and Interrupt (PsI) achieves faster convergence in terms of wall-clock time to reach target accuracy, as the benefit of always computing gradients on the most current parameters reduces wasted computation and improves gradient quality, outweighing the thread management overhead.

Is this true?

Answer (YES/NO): NO